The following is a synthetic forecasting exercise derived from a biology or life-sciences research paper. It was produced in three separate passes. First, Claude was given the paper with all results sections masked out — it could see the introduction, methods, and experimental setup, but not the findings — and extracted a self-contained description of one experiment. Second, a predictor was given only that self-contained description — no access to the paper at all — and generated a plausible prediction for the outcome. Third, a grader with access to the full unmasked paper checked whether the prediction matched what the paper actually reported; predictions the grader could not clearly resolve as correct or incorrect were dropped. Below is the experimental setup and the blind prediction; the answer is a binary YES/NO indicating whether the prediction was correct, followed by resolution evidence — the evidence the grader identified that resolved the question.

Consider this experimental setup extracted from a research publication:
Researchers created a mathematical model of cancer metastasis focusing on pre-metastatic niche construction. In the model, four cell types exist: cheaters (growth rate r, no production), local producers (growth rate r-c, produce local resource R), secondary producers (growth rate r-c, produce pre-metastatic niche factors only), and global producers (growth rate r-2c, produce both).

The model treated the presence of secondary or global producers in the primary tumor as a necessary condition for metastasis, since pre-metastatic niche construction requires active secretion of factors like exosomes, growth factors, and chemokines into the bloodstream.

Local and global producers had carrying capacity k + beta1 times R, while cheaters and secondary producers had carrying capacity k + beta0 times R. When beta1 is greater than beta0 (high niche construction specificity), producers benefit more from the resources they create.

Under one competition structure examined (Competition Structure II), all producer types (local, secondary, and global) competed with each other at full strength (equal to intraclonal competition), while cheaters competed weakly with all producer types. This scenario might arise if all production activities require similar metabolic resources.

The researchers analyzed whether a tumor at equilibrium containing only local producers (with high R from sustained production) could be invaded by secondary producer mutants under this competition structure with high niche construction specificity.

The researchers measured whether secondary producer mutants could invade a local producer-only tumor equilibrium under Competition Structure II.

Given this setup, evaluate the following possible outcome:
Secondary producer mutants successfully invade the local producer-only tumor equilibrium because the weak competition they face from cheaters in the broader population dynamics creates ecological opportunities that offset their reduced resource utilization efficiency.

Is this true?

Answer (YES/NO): NO